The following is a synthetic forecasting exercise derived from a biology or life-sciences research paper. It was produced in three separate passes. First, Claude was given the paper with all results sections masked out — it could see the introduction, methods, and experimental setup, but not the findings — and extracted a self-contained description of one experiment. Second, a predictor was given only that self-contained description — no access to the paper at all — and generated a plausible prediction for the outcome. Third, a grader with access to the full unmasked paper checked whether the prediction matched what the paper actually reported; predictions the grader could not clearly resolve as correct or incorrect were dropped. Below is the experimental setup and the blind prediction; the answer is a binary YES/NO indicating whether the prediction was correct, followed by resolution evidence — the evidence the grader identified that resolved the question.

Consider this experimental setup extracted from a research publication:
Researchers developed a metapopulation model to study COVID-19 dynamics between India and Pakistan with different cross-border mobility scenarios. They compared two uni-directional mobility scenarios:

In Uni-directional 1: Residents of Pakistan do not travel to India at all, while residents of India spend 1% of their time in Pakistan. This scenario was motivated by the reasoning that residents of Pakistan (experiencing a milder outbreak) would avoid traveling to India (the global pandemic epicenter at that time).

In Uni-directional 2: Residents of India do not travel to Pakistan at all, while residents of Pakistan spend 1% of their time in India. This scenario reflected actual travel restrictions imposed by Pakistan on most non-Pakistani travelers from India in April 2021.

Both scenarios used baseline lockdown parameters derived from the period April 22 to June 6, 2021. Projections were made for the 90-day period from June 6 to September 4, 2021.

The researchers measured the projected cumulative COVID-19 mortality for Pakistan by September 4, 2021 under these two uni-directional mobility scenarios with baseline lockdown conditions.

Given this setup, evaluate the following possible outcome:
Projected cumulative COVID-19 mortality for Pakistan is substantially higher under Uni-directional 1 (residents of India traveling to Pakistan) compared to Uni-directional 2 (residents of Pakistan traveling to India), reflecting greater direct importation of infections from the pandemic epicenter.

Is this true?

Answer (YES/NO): YES